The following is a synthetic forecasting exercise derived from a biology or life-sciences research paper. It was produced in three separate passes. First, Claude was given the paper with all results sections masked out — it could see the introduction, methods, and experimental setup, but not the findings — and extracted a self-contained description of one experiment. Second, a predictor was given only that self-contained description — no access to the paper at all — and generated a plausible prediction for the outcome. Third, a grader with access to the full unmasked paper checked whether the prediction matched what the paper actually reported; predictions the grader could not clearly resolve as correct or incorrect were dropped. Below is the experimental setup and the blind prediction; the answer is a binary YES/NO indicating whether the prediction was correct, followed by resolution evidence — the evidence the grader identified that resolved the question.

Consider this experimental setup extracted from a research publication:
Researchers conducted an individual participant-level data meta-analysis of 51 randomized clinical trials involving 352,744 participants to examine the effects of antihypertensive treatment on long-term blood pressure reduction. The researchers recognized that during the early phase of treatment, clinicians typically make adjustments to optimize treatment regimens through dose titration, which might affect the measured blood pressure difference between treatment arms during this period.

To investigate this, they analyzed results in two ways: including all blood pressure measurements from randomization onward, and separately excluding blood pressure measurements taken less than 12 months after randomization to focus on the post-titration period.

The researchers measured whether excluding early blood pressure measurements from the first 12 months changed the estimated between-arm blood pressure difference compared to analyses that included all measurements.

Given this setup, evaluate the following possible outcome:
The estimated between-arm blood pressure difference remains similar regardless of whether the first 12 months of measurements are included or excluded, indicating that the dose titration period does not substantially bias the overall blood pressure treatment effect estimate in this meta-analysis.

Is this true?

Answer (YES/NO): NO